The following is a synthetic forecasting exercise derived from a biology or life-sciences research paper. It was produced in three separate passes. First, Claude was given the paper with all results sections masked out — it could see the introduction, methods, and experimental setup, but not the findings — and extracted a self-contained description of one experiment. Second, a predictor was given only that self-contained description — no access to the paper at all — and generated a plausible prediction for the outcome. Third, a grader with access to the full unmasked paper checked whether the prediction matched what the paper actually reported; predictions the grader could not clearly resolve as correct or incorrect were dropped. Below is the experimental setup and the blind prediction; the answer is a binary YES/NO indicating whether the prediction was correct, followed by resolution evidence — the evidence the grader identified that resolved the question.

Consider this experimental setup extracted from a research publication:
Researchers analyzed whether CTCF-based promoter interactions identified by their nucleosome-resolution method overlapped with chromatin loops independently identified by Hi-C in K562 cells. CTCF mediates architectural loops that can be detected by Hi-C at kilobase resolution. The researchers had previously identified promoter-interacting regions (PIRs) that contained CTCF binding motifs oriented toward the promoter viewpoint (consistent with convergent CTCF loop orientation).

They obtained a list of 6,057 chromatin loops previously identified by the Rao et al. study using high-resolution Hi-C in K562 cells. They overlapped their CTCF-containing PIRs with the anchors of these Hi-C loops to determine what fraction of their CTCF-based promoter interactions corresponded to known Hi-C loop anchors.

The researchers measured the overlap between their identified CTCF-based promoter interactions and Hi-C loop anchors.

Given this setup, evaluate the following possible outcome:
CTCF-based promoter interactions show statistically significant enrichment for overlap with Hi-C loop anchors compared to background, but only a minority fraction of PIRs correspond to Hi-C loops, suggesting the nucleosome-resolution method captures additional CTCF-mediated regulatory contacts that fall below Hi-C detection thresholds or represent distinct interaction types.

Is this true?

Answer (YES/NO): NO